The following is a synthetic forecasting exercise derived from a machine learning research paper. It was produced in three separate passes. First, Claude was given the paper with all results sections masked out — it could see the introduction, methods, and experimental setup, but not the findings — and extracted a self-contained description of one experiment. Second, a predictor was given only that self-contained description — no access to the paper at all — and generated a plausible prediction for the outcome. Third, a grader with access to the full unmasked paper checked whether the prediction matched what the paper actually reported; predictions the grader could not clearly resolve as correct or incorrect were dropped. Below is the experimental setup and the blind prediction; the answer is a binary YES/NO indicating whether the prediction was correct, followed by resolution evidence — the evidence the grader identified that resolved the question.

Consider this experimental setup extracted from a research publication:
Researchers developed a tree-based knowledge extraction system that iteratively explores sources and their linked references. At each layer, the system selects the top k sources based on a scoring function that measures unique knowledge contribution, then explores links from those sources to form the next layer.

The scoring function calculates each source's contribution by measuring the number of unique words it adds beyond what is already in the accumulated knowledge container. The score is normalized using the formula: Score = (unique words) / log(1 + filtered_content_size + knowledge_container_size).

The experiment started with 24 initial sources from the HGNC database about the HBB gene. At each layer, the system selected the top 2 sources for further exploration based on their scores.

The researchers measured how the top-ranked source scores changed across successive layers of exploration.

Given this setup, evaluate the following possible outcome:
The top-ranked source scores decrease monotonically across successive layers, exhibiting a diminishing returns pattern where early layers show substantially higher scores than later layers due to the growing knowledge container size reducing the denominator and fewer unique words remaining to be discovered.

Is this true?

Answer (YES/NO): YES